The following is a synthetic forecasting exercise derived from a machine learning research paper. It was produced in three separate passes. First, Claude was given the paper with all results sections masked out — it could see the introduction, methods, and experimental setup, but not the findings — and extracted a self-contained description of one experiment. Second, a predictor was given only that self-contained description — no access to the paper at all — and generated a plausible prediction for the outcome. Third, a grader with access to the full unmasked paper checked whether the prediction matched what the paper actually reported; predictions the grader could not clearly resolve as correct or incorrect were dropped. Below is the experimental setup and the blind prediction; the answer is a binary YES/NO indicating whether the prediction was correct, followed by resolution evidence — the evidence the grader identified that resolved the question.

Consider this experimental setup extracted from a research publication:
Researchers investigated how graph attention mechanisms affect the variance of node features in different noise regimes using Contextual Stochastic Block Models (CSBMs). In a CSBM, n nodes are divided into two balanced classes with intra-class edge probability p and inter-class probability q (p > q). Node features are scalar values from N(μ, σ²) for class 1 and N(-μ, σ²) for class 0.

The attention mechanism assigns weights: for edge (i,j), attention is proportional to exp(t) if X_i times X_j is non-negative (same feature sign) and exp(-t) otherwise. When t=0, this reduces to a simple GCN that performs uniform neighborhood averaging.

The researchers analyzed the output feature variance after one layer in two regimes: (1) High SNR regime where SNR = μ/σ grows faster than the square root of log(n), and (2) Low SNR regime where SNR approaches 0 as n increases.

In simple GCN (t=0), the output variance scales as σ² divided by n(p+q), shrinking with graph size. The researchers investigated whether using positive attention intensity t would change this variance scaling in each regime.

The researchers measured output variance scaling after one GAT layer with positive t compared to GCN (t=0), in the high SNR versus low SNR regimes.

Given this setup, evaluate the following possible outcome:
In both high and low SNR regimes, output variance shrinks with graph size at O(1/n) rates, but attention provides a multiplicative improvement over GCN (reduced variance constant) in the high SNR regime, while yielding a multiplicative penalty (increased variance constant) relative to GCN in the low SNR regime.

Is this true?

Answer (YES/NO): NO